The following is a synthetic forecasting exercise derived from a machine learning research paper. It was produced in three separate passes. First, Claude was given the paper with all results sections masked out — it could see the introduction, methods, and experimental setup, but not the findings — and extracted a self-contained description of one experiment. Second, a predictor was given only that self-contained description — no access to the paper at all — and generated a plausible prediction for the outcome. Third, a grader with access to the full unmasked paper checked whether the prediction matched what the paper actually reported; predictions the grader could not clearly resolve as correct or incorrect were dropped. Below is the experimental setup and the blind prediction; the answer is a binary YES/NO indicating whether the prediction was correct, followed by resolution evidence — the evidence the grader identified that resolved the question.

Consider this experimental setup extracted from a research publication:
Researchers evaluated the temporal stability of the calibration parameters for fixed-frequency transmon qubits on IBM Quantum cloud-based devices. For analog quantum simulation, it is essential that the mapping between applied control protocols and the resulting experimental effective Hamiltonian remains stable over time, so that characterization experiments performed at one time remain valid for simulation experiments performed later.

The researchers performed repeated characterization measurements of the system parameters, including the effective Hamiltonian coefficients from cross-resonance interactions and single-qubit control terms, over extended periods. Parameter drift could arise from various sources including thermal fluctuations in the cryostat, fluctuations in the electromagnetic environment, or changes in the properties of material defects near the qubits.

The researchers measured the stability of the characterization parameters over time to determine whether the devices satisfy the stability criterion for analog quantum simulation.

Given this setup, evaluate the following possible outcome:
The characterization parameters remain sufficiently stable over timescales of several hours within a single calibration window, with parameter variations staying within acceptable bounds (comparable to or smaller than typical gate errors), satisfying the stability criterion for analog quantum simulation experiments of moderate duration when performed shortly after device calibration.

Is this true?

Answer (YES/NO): NO